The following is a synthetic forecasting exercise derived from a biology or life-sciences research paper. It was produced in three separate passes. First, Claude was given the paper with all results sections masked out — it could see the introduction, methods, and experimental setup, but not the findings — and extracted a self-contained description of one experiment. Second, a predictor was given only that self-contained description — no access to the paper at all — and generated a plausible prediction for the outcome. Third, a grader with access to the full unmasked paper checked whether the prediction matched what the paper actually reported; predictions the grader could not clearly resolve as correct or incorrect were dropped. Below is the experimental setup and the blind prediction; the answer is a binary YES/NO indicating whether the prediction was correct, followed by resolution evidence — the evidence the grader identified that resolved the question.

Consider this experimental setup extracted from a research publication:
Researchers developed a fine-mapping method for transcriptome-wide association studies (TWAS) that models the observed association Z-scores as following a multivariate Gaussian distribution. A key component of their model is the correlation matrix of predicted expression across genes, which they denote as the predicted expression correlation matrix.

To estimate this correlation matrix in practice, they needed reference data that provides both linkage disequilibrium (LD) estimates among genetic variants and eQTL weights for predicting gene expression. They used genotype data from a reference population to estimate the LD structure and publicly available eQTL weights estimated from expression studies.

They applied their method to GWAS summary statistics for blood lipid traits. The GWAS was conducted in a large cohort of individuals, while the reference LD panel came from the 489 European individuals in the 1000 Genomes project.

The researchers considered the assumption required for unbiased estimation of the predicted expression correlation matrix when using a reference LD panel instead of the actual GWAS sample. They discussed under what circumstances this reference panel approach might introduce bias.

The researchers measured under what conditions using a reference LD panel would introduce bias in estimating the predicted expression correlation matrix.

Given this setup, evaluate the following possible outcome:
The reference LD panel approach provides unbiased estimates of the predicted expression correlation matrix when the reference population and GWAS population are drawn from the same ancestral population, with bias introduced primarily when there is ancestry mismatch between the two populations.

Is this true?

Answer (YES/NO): NO